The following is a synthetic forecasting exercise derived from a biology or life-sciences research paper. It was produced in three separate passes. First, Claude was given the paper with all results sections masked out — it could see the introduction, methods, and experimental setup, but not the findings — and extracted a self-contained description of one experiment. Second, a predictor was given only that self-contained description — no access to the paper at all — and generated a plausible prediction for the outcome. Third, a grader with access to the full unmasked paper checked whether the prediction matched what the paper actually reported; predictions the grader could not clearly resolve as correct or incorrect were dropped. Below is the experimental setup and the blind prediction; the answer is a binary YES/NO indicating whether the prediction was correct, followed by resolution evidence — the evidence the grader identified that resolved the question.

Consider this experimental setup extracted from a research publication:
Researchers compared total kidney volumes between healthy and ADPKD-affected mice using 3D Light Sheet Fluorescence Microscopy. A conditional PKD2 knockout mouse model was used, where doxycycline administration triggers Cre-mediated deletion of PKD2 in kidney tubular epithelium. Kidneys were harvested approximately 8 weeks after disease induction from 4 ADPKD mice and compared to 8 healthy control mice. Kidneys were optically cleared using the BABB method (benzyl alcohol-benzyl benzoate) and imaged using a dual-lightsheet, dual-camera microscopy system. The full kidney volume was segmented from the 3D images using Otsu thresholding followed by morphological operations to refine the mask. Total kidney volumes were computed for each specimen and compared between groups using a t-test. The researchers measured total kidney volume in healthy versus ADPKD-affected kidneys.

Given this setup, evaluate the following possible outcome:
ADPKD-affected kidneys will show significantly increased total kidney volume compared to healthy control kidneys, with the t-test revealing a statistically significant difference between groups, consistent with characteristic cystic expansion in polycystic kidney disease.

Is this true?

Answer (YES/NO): YES